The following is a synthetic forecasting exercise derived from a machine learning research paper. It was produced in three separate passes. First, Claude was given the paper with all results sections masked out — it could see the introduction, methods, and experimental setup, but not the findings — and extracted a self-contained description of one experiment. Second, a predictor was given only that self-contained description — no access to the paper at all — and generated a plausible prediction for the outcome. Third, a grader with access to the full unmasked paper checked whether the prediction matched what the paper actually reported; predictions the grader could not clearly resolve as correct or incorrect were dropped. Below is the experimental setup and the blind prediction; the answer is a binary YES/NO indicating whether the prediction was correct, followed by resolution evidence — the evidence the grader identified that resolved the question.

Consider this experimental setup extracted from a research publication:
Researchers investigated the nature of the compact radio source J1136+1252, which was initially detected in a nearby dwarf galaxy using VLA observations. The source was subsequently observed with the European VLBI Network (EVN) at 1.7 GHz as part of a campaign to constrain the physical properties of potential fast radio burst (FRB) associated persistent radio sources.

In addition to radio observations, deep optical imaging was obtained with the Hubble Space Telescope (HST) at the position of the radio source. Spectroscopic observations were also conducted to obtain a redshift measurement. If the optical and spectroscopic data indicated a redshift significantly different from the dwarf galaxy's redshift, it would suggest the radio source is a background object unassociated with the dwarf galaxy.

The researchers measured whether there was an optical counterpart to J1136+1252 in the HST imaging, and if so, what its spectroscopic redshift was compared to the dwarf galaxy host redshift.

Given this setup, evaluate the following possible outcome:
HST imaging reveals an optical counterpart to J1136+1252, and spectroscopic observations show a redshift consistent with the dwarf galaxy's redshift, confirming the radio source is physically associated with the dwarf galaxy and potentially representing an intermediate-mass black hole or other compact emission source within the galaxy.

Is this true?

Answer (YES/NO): NO